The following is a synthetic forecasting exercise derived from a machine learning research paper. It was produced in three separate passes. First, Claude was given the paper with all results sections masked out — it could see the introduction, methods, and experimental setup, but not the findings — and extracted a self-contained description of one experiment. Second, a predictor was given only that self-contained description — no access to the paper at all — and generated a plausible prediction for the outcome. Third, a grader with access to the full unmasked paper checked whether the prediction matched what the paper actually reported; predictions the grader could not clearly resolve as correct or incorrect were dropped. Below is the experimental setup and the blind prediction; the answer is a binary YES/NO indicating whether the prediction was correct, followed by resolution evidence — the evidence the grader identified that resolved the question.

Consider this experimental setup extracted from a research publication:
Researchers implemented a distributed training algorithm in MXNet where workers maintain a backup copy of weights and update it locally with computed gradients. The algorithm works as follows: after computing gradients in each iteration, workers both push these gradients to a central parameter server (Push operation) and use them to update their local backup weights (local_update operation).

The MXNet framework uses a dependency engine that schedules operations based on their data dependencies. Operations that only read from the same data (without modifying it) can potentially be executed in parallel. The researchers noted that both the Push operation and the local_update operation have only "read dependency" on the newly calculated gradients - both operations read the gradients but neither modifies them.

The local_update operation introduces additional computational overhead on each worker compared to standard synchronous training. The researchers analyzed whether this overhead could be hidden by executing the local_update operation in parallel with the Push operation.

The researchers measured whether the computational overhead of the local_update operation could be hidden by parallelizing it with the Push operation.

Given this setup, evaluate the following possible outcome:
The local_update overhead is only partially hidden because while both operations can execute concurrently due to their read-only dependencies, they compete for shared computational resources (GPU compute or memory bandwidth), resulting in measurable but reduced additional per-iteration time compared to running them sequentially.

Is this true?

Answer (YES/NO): NO